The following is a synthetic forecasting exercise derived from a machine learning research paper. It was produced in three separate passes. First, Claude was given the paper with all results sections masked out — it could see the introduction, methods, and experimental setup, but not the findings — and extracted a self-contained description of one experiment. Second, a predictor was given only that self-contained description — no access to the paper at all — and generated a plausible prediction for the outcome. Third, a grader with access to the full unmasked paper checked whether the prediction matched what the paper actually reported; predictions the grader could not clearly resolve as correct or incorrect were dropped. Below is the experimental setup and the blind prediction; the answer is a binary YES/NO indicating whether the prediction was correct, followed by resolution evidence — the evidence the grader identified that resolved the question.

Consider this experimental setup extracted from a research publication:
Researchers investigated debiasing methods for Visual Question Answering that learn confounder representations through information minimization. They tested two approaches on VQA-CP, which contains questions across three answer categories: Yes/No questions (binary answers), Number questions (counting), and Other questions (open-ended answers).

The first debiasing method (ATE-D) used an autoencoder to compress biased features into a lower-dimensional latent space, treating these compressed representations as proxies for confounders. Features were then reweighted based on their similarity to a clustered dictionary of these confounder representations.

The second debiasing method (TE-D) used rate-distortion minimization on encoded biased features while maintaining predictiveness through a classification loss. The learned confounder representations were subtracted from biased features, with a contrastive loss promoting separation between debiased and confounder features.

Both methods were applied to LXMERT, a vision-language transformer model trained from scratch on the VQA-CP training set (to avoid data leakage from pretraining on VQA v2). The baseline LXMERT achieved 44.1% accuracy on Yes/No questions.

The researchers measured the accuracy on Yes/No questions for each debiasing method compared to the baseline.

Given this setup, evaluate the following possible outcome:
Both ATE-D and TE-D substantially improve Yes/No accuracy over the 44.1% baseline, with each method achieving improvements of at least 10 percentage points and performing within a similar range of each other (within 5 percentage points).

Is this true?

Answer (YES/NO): NO